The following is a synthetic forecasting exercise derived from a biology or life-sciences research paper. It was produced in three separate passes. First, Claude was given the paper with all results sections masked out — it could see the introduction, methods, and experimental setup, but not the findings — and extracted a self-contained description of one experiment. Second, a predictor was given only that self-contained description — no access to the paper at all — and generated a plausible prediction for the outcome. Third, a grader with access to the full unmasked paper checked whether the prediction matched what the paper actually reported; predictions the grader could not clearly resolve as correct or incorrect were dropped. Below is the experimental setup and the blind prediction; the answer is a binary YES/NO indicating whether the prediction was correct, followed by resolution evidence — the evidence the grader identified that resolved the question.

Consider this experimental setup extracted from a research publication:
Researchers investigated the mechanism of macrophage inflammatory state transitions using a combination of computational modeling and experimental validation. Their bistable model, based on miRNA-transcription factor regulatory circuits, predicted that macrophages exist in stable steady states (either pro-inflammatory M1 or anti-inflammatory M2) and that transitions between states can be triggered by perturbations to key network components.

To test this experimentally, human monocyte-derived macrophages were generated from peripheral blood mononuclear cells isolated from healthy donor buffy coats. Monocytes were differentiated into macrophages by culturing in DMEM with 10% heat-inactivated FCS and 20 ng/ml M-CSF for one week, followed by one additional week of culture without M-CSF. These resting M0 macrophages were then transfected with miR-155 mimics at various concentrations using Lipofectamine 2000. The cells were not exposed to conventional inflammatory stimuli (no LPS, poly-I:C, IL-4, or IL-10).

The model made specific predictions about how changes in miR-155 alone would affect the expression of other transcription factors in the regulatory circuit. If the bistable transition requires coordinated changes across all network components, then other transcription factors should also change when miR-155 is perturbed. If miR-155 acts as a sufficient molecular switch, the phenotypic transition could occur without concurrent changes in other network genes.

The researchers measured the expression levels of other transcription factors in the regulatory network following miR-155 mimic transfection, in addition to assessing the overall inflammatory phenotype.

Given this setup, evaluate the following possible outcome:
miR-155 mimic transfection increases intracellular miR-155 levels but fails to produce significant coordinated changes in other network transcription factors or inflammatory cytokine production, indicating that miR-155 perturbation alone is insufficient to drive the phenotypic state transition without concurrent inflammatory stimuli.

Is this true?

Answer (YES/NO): NO